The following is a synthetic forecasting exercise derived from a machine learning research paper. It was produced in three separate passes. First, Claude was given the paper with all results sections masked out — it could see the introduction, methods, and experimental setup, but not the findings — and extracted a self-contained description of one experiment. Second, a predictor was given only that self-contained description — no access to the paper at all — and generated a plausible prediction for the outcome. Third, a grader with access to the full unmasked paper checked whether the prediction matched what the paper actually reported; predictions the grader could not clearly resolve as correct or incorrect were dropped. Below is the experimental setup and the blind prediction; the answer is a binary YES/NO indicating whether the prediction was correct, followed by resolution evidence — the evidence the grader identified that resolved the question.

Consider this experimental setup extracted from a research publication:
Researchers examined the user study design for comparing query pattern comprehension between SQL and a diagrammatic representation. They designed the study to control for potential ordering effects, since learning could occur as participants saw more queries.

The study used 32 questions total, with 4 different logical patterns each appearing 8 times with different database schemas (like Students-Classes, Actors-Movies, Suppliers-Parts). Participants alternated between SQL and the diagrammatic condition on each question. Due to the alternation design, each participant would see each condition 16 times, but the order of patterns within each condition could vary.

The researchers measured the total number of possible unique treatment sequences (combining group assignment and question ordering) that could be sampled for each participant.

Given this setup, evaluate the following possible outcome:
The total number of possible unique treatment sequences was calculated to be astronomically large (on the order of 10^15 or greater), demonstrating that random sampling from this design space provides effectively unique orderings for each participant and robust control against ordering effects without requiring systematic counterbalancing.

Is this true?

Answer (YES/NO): NO